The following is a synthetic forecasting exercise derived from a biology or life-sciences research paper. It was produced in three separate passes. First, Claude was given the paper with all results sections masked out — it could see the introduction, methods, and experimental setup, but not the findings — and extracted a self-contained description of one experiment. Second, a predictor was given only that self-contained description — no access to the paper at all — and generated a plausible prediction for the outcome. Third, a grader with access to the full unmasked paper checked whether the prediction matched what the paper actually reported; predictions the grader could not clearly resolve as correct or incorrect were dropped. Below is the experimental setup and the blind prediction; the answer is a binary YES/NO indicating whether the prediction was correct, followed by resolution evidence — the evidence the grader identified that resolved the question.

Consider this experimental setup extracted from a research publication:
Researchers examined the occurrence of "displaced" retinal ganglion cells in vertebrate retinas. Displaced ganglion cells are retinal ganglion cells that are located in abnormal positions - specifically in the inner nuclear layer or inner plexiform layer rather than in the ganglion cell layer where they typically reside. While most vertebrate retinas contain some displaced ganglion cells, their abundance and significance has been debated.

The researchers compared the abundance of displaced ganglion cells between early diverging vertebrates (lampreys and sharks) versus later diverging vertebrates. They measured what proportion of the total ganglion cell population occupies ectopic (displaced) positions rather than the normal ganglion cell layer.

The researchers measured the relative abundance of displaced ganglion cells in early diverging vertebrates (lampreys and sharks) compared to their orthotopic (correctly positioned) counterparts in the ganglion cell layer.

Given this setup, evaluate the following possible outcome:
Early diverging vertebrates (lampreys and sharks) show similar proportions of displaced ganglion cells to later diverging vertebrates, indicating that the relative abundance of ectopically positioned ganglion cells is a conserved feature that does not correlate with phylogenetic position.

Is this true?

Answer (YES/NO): NO